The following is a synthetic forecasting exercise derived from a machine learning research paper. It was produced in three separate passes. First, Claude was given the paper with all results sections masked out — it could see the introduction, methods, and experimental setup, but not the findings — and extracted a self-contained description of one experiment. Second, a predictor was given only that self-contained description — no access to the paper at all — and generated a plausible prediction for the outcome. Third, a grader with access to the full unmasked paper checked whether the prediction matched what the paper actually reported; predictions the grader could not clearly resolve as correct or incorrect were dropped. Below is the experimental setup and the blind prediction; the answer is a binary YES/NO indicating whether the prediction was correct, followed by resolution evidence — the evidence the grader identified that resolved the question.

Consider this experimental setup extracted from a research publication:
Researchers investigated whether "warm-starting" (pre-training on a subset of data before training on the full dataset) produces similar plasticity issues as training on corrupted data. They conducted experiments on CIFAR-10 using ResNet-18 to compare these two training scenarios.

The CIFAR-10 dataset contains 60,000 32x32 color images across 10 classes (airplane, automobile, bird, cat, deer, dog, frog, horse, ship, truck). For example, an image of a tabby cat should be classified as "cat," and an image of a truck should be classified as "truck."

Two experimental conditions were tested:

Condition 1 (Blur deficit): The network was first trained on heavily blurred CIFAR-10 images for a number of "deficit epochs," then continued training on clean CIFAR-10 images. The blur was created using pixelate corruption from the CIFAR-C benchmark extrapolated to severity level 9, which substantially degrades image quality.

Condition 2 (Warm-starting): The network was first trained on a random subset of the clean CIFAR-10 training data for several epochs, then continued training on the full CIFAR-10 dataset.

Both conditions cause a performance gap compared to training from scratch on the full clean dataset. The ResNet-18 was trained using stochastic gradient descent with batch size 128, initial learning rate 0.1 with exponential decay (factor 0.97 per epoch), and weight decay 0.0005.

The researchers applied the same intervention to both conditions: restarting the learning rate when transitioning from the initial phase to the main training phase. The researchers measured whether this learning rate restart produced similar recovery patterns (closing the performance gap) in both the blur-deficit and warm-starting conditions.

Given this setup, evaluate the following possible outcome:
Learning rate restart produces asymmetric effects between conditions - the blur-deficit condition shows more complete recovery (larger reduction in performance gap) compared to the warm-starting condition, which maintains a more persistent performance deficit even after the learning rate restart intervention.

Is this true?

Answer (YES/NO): NO